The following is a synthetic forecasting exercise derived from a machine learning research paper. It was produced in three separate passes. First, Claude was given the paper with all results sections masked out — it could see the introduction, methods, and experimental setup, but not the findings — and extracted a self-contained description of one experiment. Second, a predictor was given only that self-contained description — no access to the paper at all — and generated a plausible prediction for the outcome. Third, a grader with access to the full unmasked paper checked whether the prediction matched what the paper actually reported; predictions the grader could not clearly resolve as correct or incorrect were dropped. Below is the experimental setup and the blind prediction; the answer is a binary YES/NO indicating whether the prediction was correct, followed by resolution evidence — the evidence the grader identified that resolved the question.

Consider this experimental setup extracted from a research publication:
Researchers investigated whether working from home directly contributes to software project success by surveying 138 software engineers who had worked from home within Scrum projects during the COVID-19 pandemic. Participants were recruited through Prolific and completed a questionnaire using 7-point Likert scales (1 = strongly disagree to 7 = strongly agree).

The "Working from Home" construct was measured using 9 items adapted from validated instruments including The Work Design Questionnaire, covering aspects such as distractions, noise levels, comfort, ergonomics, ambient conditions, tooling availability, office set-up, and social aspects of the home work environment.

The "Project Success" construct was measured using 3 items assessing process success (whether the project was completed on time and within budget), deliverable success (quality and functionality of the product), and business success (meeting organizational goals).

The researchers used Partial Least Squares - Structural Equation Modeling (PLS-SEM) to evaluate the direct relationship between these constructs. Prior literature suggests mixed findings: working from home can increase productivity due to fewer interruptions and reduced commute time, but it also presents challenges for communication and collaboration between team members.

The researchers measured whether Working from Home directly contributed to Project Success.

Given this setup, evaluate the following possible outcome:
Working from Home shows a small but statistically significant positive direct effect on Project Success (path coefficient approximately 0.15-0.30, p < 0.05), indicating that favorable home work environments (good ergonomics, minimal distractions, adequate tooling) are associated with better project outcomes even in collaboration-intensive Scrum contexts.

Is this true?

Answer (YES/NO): NO